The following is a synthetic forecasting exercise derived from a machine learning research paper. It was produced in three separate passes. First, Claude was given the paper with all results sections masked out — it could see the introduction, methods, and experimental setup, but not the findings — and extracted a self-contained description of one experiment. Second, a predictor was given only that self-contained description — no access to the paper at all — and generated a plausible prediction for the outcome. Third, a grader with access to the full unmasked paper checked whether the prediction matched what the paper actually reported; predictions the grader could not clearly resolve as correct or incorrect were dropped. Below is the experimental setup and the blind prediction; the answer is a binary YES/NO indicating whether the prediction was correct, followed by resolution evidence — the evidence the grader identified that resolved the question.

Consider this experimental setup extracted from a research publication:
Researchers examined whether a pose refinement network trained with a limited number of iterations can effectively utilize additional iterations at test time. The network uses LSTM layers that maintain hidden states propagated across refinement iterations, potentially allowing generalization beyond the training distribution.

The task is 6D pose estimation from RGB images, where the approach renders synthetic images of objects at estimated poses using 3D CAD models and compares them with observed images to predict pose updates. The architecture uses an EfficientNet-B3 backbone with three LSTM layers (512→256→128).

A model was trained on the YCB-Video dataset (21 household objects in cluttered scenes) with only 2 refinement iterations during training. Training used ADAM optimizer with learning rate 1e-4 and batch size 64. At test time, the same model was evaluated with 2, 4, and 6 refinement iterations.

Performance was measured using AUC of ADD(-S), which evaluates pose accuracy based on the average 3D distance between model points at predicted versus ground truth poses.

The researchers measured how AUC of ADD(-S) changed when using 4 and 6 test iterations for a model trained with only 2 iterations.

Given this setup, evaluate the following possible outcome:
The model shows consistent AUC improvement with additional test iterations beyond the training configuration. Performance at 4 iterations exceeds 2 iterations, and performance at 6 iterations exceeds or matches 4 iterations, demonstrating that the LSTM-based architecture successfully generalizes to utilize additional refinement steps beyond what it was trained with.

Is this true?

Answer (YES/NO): NO